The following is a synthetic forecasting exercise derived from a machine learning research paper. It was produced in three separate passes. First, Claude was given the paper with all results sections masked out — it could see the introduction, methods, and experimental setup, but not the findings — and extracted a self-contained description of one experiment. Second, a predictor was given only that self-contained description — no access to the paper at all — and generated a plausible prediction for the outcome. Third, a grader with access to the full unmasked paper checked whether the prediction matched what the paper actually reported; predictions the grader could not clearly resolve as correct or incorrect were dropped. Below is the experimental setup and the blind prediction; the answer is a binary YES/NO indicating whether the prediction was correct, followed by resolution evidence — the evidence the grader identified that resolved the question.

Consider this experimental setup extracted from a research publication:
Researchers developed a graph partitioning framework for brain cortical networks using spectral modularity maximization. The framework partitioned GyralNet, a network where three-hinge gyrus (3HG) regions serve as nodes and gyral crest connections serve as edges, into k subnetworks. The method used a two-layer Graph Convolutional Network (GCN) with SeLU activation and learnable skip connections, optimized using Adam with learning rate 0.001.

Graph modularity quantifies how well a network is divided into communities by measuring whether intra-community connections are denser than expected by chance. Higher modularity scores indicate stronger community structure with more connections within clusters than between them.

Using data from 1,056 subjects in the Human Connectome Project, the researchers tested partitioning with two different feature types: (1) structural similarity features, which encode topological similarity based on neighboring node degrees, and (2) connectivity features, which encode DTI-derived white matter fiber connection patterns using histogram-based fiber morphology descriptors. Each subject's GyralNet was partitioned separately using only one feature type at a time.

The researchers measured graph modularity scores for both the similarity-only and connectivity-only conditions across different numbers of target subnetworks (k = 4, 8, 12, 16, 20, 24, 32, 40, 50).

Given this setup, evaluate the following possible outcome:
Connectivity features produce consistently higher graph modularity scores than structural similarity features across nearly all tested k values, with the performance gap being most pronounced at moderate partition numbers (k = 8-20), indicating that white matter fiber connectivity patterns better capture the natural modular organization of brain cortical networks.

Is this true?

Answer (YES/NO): NO